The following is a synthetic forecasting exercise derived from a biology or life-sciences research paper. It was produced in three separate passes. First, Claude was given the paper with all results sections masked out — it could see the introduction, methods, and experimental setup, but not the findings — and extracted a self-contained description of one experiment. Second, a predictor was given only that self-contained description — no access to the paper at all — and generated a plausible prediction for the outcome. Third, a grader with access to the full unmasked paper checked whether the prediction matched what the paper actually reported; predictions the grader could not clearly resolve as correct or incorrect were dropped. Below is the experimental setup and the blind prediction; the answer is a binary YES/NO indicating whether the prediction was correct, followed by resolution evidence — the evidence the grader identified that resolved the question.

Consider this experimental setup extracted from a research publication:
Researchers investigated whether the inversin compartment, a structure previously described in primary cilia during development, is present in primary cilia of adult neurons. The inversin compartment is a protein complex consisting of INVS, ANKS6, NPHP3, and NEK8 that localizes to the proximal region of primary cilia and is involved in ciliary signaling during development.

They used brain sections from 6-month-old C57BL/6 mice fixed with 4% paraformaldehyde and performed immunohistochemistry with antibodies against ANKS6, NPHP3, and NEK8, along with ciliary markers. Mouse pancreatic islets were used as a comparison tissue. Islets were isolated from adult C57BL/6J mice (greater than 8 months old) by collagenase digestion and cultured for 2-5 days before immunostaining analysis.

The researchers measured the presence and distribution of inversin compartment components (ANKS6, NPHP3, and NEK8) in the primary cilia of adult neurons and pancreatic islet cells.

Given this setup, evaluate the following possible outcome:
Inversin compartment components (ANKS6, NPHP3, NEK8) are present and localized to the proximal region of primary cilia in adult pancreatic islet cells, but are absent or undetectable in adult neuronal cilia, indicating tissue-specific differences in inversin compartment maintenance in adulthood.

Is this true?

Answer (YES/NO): NO